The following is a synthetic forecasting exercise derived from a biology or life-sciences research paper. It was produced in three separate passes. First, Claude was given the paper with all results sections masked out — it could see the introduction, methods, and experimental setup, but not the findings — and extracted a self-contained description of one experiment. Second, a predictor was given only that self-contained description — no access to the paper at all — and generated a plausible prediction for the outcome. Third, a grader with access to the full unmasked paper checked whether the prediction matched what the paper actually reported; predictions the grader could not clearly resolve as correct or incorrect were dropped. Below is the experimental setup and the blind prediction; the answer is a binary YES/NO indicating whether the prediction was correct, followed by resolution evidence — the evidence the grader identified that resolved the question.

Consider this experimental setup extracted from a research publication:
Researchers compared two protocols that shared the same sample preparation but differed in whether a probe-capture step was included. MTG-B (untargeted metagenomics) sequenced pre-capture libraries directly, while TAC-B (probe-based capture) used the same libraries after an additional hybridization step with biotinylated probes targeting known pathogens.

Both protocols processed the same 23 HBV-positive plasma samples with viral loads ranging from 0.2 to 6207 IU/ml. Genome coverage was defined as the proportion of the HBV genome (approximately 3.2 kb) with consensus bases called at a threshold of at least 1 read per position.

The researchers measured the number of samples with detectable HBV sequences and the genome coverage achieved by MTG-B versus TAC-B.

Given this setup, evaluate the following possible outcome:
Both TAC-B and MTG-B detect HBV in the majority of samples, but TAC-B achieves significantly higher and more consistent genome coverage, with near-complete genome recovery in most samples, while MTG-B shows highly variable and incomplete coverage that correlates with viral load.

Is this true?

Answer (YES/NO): NO